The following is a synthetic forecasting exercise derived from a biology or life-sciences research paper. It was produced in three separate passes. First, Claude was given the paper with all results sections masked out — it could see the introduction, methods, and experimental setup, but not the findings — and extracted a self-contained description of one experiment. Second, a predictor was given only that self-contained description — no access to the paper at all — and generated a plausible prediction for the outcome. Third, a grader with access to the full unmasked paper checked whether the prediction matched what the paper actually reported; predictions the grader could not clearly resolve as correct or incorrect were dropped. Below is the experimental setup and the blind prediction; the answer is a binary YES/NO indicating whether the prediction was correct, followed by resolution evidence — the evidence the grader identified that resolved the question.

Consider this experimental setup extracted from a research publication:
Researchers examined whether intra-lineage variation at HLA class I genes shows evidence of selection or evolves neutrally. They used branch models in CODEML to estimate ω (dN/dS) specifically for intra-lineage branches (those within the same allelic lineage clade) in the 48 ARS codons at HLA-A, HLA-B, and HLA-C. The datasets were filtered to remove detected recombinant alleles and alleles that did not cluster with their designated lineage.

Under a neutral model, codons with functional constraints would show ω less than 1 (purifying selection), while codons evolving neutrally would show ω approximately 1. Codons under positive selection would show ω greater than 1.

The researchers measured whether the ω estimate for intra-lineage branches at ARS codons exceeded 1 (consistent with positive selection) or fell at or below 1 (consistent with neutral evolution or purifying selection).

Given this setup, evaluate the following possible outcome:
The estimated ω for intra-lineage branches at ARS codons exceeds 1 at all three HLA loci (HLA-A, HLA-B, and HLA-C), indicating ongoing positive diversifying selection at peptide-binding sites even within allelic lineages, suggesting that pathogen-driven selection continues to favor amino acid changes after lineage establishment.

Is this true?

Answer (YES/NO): YES